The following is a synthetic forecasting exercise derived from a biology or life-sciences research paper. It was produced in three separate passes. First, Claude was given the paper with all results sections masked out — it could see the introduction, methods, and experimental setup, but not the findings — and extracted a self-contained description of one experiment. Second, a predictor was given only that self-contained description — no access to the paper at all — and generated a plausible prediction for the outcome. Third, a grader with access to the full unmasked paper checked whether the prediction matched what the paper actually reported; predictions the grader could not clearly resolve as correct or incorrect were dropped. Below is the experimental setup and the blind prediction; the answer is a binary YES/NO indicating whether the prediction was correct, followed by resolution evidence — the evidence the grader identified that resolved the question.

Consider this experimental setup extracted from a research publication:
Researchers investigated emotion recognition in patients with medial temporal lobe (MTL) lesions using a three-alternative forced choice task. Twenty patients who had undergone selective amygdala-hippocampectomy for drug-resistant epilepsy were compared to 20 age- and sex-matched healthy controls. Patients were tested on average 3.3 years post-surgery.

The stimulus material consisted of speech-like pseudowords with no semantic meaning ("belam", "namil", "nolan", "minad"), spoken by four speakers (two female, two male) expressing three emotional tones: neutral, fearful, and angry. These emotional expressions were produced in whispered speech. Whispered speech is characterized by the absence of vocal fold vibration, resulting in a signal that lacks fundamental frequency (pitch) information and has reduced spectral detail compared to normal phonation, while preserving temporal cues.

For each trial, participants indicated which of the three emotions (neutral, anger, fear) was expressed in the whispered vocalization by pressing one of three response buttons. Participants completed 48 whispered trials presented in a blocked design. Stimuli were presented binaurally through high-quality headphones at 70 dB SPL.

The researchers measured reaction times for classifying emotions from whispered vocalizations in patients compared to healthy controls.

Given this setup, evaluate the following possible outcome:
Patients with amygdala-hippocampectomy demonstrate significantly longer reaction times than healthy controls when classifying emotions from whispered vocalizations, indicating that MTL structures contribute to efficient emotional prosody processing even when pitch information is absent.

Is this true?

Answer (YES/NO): NO